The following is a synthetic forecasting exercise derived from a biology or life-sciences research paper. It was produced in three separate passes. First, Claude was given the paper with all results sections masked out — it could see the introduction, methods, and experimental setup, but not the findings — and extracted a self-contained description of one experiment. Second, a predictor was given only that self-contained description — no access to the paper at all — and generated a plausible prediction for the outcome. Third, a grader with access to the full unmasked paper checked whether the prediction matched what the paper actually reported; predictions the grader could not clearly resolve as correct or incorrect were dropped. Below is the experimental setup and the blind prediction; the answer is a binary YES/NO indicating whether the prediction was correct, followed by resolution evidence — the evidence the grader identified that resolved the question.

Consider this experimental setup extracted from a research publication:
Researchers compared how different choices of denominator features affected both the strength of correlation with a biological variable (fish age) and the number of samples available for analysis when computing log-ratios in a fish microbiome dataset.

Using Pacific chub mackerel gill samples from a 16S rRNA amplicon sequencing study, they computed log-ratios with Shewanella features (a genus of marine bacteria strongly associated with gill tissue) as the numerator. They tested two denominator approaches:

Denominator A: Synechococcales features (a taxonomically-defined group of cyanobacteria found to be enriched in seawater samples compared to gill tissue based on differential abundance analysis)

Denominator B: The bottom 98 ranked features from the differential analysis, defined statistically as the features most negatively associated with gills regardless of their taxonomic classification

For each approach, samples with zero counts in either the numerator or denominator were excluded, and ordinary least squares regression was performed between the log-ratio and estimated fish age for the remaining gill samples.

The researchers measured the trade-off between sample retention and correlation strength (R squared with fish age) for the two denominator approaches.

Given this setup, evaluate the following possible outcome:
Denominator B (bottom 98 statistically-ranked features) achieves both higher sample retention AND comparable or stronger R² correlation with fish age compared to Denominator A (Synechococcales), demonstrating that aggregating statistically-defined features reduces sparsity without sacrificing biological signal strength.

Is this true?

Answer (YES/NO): NO